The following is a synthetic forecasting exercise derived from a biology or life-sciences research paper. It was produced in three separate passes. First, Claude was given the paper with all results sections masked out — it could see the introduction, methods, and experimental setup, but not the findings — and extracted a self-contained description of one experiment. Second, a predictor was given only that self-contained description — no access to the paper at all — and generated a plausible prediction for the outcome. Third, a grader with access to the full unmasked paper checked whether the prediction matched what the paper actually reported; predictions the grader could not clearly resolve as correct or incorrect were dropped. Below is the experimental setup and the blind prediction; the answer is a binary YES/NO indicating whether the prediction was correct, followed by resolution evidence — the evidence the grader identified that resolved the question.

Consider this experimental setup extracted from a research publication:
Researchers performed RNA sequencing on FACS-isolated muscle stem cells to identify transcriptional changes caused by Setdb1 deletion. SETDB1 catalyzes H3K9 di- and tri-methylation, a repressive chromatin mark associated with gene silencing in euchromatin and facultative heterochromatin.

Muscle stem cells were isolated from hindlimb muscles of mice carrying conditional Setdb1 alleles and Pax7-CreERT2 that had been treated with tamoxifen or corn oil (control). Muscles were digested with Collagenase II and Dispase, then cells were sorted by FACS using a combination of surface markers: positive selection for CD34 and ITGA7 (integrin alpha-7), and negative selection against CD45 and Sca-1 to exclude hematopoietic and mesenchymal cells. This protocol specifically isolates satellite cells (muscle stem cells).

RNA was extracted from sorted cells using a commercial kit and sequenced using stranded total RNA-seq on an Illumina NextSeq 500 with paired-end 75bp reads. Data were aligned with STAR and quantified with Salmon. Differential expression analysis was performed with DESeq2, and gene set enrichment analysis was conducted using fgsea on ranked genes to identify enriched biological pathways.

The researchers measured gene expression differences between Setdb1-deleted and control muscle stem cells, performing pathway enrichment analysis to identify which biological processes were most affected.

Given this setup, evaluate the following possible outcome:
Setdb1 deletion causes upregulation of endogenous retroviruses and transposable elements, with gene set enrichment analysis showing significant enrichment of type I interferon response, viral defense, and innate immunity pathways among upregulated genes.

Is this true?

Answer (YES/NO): YES